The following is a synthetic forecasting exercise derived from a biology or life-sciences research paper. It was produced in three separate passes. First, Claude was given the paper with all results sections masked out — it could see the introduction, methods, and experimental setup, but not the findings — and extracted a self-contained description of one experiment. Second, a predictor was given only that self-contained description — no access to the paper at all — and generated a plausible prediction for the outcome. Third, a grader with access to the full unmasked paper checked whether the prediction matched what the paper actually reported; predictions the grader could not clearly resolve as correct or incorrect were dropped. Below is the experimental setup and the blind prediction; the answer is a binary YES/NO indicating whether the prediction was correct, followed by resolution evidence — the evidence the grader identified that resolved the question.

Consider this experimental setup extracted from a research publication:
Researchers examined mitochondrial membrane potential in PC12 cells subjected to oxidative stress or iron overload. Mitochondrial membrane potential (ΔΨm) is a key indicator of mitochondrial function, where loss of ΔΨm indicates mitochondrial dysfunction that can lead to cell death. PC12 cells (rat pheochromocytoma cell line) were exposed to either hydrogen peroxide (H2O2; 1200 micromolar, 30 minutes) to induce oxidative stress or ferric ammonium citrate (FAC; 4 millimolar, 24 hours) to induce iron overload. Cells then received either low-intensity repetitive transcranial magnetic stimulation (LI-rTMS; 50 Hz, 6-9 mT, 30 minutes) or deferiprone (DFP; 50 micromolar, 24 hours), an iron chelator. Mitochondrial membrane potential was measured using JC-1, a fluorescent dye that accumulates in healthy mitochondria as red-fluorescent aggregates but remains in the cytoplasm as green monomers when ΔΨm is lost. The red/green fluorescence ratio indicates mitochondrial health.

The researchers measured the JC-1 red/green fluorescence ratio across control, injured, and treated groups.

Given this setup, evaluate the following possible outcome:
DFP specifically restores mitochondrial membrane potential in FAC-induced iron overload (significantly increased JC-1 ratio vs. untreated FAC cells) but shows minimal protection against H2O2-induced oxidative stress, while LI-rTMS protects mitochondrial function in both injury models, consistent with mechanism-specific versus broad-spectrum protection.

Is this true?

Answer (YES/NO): NO